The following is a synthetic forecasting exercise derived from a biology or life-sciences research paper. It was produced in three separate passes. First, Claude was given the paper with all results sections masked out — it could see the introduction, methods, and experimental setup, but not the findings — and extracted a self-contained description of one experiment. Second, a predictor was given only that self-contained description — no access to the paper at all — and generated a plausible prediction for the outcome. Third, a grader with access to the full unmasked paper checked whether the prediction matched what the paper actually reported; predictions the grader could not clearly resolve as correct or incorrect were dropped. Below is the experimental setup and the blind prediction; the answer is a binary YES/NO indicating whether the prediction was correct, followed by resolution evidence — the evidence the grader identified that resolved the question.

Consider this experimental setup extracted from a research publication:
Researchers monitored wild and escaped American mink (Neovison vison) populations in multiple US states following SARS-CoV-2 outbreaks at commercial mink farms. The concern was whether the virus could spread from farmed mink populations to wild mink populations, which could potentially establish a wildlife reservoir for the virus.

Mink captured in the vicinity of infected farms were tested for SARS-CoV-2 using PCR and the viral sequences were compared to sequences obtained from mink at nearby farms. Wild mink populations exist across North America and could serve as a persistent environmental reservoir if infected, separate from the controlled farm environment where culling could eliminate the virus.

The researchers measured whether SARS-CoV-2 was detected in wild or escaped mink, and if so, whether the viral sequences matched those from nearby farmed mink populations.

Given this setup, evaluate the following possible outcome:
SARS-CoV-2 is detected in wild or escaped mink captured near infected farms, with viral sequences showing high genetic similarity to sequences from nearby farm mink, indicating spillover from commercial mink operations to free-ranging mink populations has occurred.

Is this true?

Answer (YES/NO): YES